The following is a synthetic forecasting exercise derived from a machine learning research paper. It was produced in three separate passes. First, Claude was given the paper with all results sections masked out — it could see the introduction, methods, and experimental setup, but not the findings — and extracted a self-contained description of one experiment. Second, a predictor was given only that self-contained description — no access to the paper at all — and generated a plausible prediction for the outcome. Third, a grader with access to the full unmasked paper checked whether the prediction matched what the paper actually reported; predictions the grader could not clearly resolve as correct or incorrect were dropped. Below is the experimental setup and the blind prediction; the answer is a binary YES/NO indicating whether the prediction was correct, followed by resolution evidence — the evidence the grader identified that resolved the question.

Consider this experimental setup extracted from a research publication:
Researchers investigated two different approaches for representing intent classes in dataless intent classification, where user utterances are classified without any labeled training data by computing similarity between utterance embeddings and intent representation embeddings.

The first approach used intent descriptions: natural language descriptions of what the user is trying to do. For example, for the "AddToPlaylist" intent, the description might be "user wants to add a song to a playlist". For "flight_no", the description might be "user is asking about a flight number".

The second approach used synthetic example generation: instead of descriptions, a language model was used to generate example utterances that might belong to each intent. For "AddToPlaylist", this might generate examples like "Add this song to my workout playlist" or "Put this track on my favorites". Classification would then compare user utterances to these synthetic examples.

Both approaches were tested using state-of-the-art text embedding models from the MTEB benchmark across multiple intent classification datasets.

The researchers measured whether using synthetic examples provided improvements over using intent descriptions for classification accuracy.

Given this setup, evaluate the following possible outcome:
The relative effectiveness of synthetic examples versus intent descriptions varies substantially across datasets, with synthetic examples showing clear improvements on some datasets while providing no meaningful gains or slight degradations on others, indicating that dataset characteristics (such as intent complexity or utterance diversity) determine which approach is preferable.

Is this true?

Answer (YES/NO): NO